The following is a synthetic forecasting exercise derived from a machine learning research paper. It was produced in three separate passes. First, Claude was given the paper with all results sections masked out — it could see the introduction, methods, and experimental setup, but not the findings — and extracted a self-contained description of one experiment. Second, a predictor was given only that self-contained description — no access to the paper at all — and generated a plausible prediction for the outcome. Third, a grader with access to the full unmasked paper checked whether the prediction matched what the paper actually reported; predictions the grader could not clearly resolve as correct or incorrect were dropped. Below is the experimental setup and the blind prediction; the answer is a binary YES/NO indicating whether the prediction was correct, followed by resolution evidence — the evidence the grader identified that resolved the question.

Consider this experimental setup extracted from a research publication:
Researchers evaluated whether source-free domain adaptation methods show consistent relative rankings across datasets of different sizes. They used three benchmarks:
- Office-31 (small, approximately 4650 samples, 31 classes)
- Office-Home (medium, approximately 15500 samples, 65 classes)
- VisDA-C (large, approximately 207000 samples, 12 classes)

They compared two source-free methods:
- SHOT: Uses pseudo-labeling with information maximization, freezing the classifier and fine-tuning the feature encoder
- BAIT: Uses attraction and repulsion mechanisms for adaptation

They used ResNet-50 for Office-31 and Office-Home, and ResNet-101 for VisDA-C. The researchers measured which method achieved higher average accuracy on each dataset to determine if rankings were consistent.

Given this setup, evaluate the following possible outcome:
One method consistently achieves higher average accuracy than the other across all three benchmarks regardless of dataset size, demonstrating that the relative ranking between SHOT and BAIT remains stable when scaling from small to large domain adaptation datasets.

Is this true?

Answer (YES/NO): NO